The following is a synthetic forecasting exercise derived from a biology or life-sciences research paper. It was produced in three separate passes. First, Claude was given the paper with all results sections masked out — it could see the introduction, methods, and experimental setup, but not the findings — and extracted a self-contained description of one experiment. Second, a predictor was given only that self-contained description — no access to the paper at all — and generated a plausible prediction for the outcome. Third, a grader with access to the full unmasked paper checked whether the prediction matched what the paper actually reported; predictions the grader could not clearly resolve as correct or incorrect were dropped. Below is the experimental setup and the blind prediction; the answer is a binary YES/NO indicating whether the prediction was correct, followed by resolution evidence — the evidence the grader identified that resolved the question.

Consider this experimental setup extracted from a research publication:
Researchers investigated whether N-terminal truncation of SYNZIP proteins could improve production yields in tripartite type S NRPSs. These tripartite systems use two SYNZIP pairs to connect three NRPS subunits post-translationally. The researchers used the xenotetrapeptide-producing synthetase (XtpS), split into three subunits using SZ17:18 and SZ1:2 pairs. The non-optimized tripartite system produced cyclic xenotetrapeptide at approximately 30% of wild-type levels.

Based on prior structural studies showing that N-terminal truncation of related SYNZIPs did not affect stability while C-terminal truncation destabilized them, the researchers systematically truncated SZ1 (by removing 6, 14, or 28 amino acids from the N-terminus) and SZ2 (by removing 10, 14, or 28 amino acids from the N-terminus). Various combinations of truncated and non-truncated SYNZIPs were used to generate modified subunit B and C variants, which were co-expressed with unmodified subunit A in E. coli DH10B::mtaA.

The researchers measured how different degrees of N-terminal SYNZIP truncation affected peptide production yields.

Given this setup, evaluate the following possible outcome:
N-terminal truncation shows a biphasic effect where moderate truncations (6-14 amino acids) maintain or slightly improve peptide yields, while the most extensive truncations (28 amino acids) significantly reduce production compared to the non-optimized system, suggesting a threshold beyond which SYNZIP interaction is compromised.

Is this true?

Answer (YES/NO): NO